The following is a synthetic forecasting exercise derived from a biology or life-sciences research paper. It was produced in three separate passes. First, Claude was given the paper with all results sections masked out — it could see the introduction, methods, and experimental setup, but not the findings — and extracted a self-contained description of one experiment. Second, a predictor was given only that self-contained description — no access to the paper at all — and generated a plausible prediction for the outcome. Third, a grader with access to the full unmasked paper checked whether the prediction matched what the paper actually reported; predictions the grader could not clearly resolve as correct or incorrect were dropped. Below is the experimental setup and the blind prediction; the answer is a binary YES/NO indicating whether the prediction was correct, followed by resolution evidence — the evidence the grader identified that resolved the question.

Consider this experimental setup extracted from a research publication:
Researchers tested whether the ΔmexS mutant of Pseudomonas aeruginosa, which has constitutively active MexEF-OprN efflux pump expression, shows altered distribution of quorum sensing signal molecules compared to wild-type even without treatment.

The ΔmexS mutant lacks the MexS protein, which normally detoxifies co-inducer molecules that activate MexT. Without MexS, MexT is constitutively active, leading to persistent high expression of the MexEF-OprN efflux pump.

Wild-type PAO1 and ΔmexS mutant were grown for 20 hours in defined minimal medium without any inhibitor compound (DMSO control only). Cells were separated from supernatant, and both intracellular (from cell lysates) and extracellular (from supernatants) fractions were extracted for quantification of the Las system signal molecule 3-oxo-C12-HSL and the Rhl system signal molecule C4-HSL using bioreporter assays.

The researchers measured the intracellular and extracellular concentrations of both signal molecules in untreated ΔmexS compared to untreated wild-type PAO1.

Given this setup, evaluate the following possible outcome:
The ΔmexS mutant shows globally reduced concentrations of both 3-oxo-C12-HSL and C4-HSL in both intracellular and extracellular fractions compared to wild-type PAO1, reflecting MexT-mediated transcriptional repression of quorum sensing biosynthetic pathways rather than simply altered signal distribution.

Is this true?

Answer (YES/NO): NO